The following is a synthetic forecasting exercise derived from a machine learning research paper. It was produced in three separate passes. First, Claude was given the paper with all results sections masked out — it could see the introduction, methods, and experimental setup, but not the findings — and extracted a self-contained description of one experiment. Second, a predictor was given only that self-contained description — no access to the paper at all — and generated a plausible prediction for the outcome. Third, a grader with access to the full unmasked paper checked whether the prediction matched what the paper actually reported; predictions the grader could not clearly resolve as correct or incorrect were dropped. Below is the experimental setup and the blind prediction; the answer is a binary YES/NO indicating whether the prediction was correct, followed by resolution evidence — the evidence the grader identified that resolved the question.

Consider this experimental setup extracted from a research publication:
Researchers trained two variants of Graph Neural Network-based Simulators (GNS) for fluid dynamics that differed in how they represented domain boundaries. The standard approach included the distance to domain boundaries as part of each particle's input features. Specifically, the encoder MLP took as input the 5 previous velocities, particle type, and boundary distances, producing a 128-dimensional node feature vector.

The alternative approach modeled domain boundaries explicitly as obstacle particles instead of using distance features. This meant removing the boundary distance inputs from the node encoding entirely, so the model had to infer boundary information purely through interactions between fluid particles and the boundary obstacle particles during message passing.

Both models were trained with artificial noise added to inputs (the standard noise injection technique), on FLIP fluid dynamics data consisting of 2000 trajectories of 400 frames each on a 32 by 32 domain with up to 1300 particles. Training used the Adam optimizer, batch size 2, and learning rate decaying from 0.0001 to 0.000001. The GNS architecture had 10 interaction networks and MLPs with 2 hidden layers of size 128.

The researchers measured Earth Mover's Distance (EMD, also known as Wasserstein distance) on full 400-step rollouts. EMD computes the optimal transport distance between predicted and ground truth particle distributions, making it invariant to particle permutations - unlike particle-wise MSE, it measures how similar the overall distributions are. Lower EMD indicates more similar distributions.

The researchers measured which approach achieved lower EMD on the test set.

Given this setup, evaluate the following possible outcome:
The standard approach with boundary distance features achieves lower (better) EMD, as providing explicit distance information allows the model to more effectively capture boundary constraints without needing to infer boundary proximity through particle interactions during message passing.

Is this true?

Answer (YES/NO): NO